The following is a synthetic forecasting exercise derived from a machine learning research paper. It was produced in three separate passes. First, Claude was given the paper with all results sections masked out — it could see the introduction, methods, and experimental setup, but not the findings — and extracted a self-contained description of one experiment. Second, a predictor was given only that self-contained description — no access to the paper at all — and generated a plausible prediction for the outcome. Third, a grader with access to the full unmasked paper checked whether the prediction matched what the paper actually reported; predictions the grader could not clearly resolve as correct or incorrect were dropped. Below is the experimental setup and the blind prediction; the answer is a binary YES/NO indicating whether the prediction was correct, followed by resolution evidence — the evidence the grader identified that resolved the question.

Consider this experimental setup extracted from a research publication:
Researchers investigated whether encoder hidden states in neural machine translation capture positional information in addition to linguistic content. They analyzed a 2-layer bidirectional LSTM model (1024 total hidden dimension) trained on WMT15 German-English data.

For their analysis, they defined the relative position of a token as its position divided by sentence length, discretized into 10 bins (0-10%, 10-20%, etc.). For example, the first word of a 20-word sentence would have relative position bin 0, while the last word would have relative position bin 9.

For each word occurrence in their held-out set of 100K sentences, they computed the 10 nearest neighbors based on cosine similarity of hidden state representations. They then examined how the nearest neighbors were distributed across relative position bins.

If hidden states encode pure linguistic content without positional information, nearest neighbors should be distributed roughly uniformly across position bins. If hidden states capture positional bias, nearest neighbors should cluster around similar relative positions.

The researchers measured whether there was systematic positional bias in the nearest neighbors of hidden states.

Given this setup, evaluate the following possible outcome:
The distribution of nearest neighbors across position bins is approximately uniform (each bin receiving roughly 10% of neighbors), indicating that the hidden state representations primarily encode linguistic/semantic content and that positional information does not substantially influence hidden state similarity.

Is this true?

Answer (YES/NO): NO